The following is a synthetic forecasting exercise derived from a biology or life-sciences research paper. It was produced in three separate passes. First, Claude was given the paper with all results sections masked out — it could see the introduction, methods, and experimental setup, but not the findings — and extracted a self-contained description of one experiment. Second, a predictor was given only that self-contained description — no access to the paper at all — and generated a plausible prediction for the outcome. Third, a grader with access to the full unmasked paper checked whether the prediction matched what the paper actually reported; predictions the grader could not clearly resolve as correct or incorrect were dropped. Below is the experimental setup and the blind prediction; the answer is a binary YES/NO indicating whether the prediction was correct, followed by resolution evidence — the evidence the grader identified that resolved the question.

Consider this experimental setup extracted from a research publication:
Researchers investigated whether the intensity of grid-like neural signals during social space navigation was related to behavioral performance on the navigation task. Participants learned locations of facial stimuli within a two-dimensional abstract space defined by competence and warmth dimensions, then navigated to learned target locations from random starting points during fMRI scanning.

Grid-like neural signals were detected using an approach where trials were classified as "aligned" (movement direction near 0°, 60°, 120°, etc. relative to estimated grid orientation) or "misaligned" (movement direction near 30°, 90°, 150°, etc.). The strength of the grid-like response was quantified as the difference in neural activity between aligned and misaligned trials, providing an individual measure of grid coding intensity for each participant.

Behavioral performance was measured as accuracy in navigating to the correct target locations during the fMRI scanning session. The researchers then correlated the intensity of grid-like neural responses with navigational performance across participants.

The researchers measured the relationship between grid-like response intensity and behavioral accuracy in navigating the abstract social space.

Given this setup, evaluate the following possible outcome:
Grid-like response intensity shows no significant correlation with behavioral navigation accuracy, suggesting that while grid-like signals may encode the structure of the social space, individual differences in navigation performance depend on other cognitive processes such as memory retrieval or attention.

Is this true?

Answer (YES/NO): NO